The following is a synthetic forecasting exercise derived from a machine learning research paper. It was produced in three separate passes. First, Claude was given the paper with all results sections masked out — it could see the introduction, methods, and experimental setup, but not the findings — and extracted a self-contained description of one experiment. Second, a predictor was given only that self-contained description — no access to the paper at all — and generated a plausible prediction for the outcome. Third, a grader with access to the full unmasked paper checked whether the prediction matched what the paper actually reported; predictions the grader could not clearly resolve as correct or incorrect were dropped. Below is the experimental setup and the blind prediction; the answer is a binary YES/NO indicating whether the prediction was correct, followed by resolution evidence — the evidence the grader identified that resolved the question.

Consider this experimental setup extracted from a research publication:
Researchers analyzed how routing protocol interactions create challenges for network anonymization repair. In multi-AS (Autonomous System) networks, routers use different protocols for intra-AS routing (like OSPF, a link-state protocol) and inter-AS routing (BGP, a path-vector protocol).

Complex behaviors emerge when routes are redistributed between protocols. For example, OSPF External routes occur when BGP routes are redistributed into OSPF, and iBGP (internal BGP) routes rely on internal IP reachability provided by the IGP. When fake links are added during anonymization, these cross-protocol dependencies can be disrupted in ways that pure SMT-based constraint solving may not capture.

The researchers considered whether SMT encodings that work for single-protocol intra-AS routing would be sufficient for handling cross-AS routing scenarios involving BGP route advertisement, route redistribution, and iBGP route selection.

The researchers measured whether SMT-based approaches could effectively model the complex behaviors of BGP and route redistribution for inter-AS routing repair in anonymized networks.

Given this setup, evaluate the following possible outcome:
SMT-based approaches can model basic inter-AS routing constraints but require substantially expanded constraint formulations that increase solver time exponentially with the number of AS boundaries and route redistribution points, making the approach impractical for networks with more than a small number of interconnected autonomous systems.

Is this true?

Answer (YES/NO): NO